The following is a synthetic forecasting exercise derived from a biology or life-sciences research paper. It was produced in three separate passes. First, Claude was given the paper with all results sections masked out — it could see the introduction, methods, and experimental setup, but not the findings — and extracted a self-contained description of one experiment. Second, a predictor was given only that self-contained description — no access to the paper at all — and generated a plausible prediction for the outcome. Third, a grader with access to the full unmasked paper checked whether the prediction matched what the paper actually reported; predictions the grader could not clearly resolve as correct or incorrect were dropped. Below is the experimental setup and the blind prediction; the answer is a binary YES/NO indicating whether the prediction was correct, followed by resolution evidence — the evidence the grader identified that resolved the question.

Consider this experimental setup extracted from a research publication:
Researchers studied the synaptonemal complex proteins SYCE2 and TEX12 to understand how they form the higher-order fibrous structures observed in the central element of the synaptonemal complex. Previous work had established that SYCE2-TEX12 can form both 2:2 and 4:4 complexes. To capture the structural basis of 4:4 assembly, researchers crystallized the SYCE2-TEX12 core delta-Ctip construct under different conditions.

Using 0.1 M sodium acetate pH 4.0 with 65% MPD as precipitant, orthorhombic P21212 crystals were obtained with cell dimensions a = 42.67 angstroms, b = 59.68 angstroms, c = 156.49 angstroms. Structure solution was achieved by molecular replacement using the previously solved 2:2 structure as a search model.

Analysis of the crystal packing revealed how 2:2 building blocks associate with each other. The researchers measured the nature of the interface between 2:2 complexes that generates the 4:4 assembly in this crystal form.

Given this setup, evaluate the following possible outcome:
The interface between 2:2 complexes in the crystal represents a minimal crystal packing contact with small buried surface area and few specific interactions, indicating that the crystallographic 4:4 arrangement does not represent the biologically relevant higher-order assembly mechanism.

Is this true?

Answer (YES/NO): NO